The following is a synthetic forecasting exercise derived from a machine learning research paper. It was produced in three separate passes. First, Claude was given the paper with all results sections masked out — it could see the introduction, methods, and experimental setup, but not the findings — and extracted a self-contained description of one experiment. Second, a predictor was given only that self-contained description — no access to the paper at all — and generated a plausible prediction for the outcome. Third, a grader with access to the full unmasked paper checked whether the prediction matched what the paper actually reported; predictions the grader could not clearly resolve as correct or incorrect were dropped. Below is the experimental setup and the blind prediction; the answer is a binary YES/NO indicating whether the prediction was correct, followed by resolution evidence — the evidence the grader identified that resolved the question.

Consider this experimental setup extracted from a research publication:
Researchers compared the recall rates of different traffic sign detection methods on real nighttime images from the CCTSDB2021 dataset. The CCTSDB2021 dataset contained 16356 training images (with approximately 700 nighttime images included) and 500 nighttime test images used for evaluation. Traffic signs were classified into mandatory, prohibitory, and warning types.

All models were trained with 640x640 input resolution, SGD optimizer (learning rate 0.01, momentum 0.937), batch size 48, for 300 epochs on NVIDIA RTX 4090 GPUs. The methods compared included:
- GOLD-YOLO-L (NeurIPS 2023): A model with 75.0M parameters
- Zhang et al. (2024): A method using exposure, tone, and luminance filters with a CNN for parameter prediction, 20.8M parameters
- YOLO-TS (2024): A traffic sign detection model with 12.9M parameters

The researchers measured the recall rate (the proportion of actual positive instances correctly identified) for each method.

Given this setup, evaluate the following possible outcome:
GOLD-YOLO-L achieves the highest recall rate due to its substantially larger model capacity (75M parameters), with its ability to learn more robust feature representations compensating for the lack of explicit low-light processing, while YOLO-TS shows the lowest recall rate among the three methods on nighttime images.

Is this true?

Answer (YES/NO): NO